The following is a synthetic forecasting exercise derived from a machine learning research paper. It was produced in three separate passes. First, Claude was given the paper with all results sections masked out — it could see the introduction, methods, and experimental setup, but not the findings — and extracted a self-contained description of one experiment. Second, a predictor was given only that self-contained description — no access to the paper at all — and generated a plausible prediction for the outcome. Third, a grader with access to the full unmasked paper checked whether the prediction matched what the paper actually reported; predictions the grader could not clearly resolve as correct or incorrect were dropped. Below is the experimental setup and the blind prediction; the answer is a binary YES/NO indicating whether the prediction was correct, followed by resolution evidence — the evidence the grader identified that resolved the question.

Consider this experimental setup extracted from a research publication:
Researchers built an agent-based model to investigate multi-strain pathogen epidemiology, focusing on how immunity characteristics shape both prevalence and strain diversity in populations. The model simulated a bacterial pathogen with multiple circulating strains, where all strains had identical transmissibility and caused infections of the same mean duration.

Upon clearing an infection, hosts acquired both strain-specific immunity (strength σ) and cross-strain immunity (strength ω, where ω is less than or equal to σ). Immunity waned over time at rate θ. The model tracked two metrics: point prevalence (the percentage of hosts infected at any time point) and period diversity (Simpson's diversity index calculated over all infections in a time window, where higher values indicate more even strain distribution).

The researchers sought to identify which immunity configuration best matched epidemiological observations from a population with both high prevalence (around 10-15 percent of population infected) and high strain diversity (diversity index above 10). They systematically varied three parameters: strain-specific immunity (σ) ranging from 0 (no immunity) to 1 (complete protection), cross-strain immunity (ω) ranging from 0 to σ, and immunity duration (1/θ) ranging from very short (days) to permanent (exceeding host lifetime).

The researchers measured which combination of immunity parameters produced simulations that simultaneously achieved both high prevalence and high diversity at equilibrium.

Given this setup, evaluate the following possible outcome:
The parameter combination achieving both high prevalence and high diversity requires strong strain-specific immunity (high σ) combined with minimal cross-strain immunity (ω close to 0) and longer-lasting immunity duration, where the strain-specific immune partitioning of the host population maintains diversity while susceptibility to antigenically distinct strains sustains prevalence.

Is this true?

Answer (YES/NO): YES